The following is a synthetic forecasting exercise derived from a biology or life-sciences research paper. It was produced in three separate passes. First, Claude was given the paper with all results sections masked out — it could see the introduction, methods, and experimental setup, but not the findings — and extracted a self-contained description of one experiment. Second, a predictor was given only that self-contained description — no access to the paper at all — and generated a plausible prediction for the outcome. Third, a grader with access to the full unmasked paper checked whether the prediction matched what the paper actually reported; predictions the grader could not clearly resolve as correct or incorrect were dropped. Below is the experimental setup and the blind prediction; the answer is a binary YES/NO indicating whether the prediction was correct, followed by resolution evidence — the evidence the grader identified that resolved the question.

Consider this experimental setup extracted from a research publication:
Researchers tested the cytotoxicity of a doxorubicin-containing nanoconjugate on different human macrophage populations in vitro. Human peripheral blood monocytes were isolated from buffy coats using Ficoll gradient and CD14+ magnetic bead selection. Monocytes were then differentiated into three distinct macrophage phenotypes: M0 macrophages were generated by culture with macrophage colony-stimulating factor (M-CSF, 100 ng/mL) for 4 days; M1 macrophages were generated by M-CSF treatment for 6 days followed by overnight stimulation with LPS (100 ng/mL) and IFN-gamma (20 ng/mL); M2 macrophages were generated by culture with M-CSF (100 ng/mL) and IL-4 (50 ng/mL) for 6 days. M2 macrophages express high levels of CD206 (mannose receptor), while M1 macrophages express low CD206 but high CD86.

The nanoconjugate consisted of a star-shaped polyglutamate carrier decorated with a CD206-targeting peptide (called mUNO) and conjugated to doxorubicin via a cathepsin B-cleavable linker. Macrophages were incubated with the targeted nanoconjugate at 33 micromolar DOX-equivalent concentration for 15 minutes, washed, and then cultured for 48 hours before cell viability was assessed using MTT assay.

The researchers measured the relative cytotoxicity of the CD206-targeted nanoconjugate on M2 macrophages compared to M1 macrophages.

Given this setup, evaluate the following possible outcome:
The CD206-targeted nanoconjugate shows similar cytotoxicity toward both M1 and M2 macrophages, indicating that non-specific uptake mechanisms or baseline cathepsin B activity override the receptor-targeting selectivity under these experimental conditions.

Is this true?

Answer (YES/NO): NO